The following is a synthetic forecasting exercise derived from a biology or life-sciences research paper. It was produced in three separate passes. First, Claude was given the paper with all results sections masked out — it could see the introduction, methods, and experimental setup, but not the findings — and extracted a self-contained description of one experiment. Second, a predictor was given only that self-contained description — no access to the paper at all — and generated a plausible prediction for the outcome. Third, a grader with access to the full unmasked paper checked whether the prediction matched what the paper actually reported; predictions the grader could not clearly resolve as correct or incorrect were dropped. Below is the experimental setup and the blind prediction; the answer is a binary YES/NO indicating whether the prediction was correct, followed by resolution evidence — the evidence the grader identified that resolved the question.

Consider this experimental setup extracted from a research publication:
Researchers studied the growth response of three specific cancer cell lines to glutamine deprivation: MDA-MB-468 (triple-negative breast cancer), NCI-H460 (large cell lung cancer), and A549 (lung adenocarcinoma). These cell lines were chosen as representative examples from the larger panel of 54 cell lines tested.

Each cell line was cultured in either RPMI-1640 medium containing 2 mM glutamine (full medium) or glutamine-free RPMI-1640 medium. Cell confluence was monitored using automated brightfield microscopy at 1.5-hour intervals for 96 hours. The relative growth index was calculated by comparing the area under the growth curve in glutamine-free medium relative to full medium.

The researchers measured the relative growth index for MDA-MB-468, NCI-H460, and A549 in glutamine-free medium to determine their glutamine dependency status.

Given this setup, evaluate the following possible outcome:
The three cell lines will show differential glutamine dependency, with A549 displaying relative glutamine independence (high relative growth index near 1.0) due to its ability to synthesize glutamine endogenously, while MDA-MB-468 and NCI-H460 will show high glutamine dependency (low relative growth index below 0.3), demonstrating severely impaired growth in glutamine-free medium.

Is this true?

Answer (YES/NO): NO